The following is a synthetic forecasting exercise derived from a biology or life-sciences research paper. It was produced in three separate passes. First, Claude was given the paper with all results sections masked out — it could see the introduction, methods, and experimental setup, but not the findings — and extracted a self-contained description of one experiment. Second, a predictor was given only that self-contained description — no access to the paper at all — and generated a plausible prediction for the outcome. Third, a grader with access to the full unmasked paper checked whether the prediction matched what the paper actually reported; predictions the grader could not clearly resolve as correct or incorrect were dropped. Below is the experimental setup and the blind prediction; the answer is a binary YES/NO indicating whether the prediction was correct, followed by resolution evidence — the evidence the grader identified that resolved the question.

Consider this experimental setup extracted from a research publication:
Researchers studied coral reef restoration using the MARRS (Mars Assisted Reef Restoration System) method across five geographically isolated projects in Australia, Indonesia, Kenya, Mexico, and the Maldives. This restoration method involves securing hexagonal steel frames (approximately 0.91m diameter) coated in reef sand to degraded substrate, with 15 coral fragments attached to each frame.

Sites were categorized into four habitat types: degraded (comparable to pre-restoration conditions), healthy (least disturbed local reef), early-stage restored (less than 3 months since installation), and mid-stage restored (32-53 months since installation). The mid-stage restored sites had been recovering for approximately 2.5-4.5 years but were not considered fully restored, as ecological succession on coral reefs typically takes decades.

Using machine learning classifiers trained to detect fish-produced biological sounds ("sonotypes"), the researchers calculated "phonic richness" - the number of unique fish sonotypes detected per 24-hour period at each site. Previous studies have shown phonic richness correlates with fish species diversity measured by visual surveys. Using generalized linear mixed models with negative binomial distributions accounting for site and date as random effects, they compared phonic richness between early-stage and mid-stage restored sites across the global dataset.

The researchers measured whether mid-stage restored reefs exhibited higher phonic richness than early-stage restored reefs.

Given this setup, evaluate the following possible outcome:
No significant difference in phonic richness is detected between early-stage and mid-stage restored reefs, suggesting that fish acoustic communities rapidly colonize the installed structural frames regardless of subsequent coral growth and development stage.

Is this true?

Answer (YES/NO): YES